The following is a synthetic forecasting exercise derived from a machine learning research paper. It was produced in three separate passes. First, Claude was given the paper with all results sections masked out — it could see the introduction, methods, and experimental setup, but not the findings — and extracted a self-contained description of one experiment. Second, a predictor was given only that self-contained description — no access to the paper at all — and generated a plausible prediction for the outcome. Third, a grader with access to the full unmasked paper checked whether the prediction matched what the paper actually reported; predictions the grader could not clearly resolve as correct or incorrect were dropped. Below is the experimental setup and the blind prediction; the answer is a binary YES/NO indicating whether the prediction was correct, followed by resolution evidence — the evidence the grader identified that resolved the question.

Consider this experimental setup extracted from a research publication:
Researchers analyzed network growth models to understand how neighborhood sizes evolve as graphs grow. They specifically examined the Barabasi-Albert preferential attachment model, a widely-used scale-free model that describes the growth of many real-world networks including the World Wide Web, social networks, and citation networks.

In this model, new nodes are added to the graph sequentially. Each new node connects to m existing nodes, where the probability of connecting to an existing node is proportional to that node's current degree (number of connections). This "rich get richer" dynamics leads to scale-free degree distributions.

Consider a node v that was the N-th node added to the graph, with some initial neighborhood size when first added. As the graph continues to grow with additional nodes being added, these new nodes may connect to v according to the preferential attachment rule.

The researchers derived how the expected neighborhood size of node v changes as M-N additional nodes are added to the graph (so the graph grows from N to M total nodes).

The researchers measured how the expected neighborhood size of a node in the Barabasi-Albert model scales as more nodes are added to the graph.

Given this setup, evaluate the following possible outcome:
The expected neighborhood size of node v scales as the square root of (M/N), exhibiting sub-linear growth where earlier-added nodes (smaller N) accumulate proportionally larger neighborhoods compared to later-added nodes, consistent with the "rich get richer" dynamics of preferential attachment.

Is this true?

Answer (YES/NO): YES